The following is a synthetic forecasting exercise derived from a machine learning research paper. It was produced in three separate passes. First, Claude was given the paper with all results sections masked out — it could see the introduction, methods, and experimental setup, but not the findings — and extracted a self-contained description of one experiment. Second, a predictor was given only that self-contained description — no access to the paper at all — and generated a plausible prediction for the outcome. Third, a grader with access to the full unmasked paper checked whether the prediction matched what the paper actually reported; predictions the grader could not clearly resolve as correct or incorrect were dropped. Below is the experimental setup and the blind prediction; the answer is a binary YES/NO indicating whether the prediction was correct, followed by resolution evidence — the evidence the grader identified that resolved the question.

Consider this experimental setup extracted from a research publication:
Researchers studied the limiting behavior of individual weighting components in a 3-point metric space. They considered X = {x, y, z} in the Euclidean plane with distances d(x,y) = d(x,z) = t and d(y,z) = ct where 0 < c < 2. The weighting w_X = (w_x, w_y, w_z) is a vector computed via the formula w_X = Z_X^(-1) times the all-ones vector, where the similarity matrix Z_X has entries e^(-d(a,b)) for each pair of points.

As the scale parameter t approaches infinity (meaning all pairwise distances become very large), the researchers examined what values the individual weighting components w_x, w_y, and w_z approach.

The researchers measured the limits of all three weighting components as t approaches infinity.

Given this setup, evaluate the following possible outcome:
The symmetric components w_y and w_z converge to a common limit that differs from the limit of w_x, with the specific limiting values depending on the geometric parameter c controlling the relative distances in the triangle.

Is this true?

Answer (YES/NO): NO